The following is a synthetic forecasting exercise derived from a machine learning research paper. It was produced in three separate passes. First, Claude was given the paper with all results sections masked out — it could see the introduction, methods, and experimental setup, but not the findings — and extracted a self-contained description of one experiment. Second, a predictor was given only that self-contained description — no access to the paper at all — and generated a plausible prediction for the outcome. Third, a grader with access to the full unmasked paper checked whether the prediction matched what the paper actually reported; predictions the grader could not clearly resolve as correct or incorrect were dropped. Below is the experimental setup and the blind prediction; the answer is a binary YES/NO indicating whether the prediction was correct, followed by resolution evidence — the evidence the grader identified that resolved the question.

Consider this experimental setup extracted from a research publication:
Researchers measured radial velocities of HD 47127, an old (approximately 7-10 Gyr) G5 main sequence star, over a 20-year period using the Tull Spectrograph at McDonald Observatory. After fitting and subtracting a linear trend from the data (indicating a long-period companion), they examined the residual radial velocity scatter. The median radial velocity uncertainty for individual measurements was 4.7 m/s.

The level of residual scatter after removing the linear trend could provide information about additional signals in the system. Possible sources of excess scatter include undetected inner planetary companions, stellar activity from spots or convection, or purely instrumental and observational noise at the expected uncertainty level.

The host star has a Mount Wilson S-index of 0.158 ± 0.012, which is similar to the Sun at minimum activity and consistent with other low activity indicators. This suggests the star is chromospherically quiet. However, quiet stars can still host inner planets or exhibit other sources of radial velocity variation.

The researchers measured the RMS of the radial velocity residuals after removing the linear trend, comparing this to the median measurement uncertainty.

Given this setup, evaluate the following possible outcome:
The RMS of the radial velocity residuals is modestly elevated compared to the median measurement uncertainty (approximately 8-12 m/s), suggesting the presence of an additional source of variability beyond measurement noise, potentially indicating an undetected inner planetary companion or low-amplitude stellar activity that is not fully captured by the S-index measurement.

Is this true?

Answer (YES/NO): YES